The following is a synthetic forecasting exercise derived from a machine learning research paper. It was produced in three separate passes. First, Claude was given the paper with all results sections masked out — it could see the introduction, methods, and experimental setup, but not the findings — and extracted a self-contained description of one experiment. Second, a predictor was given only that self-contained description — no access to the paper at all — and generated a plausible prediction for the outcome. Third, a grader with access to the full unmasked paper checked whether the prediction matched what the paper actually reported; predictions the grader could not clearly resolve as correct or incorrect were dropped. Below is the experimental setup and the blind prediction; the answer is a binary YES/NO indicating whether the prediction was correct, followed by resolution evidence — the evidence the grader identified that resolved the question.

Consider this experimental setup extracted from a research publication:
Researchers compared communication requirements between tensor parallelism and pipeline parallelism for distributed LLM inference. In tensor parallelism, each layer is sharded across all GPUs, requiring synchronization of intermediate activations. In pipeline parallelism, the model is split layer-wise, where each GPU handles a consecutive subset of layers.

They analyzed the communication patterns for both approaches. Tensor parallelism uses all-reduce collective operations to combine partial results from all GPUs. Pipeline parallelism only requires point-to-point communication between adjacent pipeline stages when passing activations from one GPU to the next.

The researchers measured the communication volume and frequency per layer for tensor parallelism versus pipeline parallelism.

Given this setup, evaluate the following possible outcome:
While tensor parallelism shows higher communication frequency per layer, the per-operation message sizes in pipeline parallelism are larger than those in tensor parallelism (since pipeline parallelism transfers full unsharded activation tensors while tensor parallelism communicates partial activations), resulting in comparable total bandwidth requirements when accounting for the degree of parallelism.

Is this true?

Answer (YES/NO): NO